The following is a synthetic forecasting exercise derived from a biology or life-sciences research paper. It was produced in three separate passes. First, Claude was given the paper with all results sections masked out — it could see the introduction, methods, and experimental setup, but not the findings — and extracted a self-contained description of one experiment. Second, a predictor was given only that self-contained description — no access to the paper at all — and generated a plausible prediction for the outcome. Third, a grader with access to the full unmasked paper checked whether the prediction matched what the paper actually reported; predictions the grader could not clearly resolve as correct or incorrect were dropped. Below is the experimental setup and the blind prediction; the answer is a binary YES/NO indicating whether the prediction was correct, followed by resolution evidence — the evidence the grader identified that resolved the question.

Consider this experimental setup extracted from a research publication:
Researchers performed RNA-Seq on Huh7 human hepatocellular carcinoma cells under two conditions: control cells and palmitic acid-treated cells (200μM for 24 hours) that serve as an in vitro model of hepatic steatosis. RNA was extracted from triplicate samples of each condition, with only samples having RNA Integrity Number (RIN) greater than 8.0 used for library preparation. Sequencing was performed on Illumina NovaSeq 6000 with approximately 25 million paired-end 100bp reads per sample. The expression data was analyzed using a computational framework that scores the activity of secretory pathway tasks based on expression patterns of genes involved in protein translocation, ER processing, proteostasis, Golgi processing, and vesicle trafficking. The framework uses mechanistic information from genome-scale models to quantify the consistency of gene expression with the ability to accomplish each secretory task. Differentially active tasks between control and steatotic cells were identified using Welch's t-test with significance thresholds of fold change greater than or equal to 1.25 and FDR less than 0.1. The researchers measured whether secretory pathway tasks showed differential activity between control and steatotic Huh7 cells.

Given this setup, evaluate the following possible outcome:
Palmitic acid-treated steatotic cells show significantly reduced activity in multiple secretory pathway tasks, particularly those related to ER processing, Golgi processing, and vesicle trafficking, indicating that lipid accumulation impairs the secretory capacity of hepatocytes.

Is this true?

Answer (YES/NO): NO